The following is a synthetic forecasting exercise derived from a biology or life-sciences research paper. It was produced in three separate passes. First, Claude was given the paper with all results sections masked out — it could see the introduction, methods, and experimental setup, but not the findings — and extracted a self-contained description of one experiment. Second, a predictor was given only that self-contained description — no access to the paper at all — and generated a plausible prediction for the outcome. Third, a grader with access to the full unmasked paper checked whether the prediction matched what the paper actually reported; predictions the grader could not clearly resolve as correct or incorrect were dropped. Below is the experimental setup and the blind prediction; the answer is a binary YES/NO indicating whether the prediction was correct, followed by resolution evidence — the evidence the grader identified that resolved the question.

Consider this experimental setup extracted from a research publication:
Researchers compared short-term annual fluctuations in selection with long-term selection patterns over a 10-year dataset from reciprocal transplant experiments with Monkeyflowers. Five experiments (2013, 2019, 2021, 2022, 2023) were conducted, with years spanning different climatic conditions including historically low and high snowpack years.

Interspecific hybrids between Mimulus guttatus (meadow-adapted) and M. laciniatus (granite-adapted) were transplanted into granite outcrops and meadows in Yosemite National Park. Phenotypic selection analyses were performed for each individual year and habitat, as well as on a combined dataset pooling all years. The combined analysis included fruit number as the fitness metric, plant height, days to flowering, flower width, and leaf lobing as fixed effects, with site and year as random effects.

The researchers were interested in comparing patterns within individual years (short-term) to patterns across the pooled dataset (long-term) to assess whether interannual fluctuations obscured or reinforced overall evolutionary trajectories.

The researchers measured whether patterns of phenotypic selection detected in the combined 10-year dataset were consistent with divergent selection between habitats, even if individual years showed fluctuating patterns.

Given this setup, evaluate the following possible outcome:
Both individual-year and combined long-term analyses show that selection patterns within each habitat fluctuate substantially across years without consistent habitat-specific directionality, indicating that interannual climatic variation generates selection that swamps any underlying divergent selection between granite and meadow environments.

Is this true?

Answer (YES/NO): NO